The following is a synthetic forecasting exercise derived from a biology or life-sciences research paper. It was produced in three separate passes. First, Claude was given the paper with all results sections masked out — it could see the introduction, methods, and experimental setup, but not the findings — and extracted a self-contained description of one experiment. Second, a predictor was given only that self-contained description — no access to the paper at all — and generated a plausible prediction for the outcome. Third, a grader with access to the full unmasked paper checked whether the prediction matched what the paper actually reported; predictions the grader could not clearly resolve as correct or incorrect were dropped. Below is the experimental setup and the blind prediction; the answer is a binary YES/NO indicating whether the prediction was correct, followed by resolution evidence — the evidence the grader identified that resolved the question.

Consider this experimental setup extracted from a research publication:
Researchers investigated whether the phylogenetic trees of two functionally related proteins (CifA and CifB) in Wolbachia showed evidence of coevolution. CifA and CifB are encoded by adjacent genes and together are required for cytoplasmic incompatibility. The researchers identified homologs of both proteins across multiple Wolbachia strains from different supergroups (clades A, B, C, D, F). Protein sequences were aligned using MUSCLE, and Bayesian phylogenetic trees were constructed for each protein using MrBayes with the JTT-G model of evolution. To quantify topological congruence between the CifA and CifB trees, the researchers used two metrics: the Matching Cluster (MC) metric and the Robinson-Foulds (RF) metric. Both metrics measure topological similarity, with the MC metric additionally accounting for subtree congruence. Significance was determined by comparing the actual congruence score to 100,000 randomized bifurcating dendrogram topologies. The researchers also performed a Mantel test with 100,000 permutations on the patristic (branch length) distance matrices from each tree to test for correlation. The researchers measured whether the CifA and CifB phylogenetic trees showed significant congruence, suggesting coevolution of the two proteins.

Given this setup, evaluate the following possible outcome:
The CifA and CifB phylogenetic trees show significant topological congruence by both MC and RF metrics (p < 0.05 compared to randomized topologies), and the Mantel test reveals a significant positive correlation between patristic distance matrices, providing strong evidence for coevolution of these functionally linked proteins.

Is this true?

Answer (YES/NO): YES